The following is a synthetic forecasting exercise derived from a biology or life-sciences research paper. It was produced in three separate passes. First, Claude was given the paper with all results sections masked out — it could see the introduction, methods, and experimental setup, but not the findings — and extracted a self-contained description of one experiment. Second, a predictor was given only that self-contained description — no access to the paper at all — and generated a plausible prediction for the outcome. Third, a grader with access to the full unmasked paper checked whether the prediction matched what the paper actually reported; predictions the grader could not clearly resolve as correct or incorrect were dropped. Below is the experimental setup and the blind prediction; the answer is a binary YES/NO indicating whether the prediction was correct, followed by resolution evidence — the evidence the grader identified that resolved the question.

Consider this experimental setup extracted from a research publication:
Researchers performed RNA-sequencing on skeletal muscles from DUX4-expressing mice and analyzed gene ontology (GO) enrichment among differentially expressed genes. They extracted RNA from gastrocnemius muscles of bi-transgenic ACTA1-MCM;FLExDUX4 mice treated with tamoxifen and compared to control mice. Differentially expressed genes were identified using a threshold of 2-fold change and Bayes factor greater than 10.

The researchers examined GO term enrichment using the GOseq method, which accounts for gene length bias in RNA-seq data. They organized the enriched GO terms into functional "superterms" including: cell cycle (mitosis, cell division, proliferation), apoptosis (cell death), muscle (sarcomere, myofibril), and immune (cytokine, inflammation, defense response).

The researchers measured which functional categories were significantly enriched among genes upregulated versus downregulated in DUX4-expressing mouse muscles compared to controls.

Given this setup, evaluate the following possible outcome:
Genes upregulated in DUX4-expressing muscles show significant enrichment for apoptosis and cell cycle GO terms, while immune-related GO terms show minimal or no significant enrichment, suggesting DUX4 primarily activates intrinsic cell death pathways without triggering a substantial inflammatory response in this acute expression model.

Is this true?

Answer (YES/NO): NO